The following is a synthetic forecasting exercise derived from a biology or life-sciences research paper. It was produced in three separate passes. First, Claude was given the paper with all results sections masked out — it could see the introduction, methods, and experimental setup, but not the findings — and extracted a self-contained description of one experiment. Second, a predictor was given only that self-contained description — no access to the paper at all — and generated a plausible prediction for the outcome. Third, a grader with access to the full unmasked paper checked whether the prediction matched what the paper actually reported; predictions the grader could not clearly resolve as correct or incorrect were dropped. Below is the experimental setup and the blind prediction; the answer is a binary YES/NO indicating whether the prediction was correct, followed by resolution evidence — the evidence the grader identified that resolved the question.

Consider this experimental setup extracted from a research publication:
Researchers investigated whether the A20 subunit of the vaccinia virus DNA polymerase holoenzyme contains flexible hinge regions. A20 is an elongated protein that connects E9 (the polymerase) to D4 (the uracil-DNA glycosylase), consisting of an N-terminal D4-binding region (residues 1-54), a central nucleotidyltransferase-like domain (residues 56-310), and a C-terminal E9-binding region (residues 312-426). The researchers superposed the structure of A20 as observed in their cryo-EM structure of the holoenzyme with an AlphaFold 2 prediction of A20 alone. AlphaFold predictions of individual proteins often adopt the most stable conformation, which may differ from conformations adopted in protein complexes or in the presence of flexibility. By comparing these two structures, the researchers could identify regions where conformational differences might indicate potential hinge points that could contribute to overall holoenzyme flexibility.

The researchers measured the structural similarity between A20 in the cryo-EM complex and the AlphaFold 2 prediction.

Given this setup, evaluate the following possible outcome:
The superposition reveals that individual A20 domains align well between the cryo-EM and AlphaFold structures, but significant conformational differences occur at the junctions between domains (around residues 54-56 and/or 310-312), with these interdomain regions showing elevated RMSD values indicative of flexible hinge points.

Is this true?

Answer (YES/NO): YES